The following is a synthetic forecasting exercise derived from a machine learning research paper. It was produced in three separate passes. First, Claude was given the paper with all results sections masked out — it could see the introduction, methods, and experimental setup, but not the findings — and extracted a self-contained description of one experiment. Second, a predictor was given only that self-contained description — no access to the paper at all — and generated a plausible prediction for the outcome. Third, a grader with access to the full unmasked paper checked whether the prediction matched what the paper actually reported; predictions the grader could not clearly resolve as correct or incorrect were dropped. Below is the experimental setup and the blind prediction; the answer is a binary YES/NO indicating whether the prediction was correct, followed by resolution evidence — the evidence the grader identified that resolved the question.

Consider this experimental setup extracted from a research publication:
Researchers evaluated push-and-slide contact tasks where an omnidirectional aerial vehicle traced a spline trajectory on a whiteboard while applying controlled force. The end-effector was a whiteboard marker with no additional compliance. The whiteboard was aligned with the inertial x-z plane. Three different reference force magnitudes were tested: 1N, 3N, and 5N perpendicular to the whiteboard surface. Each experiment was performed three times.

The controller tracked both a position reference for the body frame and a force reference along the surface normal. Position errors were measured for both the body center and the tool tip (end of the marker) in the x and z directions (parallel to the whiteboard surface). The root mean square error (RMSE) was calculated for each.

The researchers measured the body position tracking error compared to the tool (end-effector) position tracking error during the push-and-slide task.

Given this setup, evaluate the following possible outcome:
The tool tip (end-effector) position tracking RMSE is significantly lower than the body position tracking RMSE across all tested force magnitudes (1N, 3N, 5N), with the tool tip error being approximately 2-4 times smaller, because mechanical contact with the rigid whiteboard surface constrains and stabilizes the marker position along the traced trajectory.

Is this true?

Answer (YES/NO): NO